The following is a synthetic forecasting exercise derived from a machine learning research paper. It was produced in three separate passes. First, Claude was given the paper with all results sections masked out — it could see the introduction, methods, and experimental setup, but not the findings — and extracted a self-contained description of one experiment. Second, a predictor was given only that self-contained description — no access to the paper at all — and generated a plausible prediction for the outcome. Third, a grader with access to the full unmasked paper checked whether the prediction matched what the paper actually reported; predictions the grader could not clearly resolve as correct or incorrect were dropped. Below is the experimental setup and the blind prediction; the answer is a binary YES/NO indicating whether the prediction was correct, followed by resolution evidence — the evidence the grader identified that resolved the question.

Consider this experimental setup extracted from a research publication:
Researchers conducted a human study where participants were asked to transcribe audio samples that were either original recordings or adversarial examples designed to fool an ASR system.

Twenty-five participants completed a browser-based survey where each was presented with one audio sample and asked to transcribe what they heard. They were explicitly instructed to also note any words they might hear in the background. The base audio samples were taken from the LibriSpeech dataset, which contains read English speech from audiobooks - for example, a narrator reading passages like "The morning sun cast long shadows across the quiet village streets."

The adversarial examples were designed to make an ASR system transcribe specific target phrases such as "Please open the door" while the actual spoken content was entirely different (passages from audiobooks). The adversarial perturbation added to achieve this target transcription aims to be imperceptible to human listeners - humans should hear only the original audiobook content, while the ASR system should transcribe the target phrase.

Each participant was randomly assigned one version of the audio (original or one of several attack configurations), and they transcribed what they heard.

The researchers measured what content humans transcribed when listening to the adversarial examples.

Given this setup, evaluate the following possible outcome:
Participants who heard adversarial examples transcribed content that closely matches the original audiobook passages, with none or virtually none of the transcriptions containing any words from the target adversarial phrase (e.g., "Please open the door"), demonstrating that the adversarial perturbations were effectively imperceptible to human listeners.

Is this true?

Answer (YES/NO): YES